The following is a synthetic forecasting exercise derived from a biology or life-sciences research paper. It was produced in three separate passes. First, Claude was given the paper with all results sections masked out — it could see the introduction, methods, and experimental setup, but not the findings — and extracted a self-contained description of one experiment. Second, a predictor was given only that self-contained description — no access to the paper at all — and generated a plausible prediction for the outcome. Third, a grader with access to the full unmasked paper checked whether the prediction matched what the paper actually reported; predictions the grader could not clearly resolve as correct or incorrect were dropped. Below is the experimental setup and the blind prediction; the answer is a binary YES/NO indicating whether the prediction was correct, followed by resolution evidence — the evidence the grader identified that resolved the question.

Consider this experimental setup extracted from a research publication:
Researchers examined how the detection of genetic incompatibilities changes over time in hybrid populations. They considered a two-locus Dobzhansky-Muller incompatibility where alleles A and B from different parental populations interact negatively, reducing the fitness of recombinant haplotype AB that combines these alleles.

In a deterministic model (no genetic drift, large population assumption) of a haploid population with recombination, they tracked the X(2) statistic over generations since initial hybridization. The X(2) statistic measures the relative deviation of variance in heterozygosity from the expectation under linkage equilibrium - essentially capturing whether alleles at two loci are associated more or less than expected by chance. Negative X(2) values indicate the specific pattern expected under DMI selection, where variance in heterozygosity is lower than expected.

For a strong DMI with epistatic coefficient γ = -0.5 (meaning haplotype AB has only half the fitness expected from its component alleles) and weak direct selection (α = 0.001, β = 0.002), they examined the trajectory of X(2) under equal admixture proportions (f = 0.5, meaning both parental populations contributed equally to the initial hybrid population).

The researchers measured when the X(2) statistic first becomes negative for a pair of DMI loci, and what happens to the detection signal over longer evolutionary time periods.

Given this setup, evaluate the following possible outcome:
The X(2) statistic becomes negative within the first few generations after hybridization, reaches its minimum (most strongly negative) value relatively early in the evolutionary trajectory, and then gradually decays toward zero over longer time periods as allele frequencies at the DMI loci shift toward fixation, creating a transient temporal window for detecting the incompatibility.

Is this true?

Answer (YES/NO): NO